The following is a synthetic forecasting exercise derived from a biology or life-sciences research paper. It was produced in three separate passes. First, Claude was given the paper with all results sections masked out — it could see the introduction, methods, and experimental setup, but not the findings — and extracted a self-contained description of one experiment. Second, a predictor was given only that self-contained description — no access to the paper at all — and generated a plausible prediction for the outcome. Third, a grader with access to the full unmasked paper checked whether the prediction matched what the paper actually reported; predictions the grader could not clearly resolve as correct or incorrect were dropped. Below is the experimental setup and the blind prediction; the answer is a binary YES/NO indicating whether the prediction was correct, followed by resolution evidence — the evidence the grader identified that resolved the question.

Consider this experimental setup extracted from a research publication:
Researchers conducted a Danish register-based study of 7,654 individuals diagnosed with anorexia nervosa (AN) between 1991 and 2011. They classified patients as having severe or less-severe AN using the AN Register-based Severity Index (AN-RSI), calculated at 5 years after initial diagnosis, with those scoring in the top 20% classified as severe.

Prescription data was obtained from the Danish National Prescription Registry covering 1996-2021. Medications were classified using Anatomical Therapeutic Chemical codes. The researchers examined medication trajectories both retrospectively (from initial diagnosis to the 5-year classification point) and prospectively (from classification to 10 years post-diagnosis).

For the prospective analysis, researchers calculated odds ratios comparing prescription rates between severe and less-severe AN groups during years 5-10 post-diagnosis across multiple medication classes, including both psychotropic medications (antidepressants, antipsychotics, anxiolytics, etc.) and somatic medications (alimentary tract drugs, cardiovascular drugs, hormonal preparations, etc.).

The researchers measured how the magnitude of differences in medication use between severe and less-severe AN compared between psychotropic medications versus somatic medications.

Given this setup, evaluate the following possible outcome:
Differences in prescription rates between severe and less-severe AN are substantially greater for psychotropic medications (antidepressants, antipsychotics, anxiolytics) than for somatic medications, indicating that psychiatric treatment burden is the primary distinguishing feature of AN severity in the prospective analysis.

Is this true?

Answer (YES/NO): YES